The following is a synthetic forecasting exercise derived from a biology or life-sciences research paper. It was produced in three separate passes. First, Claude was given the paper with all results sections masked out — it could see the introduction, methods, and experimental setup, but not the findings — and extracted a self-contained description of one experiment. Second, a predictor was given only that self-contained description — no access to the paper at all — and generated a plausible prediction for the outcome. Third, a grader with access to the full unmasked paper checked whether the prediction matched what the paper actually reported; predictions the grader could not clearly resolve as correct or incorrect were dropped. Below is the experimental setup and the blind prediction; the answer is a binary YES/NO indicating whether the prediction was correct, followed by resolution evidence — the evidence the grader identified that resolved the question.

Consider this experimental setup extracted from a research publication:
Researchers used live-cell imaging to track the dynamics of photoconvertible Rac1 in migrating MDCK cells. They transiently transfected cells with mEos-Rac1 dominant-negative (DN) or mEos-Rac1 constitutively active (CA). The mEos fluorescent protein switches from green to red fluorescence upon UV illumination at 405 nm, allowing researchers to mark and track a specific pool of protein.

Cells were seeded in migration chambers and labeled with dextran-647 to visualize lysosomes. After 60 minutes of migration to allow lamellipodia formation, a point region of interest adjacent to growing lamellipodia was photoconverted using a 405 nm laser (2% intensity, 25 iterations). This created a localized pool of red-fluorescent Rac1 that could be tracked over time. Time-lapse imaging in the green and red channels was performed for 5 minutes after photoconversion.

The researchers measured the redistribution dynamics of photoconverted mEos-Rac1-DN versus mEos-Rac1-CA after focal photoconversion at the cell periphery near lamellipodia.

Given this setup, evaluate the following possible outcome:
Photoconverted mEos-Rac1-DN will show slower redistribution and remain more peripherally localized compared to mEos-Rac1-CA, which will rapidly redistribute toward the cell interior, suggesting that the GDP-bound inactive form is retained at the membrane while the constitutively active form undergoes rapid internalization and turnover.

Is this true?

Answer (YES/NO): NO